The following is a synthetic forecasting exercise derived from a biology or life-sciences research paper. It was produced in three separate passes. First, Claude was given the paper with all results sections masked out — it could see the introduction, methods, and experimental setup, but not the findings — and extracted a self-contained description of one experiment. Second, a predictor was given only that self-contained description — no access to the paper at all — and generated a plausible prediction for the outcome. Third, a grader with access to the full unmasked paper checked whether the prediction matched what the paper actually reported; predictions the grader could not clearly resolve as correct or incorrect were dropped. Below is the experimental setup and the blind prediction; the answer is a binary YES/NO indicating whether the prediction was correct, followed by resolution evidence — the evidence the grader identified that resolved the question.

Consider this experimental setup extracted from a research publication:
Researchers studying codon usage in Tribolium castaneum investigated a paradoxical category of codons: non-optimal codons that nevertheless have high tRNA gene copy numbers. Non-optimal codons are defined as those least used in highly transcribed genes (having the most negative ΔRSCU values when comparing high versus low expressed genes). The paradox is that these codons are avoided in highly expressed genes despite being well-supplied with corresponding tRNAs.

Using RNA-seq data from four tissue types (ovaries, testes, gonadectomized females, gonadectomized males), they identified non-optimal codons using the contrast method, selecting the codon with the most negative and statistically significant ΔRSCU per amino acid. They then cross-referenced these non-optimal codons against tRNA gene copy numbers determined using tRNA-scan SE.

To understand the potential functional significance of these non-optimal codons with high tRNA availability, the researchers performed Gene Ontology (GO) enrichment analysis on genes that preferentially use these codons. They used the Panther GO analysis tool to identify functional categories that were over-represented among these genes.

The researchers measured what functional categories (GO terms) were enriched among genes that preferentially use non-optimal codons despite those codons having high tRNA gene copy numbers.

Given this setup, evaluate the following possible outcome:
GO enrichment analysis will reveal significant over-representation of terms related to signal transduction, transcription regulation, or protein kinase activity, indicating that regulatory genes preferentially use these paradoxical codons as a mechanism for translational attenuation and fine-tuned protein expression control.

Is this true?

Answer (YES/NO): NO